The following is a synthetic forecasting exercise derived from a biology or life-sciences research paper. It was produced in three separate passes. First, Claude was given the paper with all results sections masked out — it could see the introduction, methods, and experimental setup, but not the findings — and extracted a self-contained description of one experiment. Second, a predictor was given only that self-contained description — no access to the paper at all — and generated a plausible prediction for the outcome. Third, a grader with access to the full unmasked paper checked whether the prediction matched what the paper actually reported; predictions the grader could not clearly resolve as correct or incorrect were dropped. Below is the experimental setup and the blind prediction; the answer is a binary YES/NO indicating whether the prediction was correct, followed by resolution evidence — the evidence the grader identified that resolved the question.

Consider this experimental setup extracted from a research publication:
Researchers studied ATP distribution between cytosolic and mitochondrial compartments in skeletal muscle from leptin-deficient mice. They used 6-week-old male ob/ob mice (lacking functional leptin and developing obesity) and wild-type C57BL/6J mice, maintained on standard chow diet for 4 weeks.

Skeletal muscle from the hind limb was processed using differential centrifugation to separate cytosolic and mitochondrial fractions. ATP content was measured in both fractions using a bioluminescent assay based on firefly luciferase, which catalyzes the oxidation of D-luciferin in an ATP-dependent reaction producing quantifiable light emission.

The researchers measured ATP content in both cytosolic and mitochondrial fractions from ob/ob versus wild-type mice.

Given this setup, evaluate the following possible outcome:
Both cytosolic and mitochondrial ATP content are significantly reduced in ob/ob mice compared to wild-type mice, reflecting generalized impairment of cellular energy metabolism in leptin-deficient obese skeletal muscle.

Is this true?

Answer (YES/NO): NO